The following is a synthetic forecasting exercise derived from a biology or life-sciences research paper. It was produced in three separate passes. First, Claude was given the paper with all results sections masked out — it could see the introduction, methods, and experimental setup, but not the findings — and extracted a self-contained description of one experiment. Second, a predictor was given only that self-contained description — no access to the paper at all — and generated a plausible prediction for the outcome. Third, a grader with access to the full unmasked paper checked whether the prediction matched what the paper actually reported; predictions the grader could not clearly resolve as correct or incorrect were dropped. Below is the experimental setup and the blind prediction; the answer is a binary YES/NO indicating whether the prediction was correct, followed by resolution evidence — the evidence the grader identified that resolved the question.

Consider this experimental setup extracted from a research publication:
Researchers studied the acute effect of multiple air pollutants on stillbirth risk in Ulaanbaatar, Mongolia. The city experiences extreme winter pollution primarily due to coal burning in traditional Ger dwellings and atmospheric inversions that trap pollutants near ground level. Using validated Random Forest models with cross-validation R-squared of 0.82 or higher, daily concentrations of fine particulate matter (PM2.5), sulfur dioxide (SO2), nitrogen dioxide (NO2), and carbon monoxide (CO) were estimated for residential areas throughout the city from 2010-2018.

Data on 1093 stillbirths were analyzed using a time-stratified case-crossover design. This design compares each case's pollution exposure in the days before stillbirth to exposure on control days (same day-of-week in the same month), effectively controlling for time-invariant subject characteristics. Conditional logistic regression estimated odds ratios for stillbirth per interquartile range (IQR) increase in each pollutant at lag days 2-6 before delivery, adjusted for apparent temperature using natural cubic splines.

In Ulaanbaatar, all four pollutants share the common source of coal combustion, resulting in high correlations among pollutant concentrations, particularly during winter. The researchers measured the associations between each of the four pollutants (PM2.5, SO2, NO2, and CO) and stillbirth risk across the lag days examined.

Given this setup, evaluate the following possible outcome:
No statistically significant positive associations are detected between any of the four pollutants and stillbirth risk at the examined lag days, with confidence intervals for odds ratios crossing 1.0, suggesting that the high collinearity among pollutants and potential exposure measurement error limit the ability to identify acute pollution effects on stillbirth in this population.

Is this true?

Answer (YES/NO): NO